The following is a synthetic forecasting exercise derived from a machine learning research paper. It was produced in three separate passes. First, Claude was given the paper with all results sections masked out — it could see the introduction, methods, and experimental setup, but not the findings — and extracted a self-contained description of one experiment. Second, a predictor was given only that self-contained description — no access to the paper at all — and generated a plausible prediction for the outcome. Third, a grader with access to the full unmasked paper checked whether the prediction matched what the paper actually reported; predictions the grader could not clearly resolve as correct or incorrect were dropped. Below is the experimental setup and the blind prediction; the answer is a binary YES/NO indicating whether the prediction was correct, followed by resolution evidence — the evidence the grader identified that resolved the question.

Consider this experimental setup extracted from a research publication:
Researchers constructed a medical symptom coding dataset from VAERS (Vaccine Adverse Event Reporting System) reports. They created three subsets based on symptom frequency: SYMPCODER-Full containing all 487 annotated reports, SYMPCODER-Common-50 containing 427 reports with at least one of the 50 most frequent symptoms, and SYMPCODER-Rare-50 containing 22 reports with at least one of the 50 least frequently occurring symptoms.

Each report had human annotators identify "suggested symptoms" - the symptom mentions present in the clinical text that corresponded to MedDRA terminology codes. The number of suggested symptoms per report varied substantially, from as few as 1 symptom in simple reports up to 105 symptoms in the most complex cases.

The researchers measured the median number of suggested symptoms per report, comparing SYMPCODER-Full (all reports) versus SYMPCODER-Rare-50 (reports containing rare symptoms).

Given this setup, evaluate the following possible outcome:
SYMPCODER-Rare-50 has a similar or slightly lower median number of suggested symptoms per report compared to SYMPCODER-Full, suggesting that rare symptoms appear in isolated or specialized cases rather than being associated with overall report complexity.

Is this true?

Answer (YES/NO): NO